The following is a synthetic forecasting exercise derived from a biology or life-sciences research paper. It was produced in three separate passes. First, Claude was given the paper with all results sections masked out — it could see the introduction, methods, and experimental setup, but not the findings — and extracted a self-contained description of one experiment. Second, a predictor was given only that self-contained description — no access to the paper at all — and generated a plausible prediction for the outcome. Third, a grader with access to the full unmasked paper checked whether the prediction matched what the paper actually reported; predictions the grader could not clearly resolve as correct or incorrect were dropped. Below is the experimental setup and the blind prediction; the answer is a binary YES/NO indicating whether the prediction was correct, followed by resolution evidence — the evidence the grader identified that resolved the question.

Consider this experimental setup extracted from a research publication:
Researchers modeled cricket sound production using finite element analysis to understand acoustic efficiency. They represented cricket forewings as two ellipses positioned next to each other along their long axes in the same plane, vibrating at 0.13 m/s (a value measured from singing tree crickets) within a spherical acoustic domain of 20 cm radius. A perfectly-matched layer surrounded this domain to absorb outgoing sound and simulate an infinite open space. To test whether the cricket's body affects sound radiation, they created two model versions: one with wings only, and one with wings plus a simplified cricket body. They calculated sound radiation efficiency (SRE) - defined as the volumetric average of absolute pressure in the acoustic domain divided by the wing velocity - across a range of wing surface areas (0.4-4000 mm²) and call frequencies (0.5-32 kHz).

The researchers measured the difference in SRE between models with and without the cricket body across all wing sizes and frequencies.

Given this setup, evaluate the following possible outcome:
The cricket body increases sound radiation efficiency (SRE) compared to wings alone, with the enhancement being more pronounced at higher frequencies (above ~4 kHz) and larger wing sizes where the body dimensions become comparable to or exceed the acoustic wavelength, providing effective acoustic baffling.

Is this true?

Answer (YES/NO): NO